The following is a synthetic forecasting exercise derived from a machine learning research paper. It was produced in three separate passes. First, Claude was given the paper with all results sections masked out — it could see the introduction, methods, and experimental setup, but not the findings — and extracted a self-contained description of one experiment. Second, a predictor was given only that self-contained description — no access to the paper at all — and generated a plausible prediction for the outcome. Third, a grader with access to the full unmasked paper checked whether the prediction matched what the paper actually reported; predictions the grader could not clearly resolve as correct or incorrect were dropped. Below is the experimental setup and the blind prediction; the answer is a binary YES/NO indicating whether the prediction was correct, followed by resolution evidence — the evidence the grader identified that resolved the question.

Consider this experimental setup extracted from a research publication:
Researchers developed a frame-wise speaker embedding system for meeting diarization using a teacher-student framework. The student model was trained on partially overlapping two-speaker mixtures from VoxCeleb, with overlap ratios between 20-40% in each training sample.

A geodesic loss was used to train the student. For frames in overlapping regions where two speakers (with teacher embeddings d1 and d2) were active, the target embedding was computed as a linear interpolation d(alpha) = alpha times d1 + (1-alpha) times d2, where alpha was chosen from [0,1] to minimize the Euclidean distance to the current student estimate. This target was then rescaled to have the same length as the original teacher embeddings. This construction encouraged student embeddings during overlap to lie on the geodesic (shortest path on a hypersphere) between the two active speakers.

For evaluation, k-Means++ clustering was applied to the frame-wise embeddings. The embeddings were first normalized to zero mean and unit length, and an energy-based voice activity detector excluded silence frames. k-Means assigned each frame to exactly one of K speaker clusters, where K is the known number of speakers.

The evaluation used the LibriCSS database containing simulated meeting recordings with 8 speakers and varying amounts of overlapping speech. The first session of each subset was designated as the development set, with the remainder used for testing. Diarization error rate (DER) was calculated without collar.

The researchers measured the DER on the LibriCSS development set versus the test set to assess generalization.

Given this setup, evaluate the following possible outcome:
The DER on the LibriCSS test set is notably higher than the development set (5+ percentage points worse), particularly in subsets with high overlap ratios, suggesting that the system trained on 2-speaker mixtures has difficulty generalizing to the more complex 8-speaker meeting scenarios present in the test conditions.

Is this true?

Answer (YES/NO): NO